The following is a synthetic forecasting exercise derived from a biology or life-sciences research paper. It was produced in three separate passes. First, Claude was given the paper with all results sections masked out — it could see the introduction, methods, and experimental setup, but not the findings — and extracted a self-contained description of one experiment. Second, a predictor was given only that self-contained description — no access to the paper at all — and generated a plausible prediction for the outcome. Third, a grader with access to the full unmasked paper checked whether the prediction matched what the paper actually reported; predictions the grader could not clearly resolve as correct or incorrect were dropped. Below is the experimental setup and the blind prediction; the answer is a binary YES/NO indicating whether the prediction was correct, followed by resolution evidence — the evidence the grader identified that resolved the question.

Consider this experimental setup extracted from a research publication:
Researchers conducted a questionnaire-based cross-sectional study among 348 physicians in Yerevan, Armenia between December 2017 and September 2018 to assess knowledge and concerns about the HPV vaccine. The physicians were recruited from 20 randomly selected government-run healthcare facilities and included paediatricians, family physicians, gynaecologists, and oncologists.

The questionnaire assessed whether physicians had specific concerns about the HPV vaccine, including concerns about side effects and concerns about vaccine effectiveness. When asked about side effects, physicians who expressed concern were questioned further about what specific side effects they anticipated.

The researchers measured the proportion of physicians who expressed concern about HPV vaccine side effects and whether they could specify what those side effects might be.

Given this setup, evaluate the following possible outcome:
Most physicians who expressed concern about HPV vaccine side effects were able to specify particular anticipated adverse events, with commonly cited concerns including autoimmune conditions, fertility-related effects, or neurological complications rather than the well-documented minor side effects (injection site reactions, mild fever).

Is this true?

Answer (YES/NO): NO